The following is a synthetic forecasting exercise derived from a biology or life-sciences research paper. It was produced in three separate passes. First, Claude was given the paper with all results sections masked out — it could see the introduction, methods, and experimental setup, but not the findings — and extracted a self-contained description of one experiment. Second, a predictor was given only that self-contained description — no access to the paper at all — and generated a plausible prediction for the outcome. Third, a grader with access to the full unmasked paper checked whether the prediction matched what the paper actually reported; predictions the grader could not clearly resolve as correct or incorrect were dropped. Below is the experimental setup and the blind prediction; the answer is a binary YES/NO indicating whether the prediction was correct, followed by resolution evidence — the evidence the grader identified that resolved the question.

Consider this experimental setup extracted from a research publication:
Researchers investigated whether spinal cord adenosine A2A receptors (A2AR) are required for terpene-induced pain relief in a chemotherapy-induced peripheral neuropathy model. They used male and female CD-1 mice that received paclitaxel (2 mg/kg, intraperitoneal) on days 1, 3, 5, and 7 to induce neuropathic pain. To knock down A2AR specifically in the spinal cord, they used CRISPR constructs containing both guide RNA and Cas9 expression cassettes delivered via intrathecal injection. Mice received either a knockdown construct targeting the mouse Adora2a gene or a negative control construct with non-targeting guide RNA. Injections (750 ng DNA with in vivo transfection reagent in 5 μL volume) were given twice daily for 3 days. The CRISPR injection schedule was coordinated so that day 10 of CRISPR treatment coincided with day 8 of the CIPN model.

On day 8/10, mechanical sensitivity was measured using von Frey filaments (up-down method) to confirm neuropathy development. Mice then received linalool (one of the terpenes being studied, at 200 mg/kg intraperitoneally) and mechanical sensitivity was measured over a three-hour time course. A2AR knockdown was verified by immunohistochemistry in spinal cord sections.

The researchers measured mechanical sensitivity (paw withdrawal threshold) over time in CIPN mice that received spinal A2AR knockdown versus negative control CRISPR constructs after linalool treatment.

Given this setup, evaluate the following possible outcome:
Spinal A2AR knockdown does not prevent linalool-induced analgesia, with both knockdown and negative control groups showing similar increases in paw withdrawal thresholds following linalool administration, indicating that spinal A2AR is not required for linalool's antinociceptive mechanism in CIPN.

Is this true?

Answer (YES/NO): NO